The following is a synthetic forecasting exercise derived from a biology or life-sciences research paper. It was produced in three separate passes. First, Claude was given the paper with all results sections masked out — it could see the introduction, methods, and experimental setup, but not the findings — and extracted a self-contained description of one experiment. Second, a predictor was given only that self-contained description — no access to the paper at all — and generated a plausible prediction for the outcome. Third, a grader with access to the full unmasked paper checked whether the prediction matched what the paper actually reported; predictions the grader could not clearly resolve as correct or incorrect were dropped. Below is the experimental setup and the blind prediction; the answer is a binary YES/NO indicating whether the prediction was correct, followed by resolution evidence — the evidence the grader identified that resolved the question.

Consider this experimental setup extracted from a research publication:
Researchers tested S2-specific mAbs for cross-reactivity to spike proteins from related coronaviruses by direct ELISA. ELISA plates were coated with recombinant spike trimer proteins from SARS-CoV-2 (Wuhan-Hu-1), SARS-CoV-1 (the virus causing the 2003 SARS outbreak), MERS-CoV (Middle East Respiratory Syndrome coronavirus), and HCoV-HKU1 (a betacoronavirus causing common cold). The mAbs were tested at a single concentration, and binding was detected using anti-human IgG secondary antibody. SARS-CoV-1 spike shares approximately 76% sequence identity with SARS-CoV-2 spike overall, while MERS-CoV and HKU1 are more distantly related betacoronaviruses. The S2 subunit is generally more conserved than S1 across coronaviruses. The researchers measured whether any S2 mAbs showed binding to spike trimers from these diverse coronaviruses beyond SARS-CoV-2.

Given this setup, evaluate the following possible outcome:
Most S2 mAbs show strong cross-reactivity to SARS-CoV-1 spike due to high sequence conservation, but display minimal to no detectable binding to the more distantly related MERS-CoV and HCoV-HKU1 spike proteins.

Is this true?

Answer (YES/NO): NO